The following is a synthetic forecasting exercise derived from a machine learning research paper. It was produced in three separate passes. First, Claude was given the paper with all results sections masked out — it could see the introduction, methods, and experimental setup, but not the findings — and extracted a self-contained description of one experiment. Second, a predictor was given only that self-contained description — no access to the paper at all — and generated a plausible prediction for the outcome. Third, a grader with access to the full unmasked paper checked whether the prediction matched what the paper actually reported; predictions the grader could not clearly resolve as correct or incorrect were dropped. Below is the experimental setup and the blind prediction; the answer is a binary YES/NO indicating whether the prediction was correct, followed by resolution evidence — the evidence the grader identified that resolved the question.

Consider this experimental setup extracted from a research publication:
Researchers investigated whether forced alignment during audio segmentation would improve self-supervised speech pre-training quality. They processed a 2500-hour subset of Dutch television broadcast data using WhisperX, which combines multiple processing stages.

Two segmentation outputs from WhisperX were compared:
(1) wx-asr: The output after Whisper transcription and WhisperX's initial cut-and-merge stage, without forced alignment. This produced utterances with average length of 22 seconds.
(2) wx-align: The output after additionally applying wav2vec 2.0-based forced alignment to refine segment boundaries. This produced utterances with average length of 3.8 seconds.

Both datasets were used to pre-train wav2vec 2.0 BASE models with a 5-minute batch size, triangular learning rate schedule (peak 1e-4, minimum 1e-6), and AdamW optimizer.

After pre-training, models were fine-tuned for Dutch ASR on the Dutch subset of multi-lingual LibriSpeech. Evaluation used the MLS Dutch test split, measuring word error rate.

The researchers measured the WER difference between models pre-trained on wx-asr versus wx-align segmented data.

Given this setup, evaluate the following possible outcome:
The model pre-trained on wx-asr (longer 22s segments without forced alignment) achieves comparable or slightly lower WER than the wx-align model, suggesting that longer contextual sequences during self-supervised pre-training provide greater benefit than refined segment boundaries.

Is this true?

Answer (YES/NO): NO